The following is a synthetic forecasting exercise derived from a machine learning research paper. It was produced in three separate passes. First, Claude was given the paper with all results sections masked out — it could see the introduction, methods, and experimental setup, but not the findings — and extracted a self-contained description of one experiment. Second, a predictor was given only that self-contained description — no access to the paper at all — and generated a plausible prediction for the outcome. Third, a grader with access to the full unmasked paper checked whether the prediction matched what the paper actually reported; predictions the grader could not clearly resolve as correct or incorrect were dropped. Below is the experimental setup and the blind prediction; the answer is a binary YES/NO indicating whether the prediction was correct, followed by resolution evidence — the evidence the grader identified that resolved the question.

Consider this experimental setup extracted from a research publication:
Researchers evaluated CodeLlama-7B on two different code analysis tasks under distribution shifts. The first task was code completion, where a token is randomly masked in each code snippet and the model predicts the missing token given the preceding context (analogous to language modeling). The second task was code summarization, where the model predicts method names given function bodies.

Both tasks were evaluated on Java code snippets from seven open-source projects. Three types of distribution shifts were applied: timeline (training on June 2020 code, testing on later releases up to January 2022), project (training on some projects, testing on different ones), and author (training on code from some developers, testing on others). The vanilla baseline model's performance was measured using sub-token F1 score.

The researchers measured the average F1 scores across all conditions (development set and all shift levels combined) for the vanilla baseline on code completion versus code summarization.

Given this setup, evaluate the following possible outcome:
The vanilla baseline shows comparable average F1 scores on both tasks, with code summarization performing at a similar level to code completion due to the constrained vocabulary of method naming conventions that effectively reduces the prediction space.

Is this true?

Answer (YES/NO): NO